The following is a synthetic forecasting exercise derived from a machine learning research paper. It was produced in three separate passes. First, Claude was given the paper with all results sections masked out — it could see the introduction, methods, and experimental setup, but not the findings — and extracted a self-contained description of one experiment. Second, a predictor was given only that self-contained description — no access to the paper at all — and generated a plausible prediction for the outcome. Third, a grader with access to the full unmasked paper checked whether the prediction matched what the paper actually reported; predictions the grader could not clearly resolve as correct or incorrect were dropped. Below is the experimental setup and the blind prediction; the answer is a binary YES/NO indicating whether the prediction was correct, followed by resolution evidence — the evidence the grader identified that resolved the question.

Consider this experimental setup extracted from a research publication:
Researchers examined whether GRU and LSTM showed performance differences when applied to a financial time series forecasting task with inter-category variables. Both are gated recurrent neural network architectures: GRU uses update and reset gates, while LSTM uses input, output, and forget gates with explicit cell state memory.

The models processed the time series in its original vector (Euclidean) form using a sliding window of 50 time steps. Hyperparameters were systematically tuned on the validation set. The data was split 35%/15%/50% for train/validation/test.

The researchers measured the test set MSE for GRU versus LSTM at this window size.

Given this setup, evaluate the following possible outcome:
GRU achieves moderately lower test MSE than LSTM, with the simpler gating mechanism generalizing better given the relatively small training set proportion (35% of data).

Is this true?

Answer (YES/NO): NO